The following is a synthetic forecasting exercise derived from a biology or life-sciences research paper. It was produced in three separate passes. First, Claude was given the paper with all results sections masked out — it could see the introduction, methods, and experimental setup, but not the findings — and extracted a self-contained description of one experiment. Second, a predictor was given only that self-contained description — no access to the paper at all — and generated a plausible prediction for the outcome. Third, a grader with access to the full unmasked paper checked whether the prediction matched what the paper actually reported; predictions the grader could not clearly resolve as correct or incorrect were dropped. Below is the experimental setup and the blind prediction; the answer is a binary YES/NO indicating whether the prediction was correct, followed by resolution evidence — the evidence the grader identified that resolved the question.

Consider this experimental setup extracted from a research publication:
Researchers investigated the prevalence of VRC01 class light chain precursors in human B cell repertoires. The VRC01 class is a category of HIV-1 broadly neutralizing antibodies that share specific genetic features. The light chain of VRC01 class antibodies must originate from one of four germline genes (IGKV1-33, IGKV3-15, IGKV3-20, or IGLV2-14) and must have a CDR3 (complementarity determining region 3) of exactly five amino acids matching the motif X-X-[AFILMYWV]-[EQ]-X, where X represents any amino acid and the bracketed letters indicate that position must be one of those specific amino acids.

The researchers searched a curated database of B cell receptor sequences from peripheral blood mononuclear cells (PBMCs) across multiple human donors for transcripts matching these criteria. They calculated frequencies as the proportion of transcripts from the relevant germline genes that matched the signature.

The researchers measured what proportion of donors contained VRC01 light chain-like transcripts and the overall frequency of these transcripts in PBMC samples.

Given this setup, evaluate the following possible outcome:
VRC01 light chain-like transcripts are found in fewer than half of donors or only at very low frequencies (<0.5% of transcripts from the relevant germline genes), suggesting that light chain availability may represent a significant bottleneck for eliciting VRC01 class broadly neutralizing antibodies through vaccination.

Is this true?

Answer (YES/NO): YES